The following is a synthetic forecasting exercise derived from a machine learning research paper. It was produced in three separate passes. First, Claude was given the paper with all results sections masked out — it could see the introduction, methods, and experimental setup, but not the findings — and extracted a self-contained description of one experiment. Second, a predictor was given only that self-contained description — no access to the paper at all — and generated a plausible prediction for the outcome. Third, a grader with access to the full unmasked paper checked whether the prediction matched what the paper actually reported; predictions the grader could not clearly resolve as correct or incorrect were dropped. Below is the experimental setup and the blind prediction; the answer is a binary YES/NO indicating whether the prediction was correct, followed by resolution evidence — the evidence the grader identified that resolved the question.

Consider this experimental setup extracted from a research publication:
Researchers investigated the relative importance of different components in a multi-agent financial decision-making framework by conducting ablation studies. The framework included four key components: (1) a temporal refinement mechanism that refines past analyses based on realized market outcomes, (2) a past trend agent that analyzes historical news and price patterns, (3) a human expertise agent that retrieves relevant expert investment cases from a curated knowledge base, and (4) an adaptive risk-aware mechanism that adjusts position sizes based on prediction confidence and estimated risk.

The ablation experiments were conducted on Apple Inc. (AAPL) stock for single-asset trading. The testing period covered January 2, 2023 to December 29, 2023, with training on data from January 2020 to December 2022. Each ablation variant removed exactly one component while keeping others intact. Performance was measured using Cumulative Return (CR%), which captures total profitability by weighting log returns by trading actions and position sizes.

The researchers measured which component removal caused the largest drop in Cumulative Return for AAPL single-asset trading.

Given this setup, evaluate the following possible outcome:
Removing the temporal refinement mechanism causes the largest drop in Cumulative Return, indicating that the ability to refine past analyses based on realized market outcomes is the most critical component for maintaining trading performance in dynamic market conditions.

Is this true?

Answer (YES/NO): NO